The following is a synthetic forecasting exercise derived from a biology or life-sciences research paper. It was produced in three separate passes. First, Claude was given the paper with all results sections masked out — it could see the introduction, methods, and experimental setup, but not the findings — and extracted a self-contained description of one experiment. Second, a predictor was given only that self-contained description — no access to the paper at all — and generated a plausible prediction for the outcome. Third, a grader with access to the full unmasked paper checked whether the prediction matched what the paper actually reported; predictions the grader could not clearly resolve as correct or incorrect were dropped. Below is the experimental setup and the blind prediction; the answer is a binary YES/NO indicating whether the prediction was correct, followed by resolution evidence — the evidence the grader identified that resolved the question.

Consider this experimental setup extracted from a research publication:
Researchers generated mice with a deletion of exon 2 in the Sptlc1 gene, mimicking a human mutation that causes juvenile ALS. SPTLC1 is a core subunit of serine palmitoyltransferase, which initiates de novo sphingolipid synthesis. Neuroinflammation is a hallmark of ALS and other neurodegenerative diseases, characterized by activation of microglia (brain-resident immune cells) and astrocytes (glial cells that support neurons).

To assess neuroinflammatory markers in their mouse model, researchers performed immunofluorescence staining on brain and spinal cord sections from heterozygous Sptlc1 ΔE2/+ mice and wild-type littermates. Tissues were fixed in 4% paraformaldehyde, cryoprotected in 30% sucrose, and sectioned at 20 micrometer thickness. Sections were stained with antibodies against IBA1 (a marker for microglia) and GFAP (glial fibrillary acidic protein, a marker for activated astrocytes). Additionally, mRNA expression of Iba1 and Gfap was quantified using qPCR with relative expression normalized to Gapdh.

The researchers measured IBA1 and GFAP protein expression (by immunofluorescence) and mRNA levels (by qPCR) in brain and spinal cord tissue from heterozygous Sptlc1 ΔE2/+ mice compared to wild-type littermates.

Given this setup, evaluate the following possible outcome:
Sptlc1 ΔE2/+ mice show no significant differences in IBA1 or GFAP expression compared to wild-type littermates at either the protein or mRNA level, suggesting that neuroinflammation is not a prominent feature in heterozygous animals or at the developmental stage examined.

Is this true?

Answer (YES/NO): YES